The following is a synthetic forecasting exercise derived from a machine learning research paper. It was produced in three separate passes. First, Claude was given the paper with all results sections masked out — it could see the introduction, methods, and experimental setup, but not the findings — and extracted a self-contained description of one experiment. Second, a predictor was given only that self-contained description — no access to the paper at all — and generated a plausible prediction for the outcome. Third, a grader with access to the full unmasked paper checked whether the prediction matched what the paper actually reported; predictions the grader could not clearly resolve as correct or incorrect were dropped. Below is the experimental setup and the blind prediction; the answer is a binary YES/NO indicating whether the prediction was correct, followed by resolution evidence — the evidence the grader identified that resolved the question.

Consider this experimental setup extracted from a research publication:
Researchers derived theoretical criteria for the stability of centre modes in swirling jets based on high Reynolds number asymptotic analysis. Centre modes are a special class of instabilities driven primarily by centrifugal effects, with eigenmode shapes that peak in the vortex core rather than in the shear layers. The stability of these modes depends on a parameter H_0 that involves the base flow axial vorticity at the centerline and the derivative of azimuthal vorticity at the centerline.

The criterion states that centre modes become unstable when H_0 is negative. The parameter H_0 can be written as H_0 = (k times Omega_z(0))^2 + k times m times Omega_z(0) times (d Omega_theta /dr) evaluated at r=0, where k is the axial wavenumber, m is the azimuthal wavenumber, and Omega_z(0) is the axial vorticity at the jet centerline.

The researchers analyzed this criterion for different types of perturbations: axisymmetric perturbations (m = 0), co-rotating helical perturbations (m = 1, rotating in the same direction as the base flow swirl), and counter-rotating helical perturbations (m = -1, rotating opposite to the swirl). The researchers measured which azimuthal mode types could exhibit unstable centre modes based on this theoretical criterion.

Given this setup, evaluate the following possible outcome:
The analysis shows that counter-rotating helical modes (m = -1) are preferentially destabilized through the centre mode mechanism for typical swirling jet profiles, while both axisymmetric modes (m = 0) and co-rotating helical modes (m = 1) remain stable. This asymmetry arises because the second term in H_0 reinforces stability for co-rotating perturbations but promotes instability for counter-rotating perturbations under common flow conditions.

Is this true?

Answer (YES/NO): NO